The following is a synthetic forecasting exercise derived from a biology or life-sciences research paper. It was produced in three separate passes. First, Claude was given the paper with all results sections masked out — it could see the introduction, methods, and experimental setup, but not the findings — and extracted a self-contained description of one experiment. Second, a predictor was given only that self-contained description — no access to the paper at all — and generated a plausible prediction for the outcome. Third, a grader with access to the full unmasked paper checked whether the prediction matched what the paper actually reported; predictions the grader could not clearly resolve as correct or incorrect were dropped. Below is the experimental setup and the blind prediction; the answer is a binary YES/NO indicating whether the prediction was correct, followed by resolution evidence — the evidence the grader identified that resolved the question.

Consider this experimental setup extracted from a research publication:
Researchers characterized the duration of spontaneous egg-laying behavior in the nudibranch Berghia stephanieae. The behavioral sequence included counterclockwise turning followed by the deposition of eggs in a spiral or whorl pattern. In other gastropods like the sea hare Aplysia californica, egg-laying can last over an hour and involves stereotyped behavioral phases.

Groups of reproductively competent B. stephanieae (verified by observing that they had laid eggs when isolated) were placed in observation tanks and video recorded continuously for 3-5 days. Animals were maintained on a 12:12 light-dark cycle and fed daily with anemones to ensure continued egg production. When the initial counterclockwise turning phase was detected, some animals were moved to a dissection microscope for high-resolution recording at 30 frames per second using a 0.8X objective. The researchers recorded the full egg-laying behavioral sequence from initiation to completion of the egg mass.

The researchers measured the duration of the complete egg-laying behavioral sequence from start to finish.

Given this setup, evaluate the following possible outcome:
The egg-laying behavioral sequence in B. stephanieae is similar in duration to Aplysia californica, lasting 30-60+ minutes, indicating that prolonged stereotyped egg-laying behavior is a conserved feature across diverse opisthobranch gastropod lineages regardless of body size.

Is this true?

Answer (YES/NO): NO